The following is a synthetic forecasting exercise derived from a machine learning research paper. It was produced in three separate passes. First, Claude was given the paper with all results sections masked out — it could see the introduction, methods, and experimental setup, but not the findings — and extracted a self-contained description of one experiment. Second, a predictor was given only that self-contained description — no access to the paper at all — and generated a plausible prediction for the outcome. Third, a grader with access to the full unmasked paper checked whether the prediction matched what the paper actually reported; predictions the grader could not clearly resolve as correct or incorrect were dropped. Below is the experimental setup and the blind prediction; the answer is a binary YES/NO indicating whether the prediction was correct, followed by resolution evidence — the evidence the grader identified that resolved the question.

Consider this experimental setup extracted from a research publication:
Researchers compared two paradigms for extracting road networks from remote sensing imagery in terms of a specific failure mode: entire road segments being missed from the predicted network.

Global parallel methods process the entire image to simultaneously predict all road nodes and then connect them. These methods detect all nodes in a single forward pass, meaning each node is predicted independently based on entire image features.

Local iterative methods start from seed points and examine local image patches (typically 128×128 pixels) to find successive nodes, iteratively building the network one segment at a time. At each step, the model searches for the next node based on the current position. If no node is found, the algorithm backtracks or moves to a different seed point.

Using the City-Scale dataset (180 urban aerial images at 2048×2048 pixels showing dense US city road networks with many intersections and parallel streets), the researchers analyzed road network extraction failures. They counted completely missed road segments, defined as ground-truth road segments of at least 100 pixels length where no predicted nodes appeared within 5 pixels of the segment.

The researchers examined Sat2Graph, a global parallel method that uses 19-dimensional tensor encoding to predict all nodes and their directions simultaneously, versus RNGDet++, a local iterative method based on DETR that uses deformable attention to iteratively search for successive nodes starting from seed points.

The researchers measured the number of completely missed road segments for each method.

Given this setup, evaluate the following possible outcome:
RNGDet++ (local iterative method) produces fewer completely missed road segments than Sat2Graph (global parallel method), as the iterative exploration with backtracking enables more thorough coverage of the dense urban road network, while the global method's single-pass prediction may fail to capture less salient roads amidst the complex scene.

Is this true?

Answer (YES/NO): NO